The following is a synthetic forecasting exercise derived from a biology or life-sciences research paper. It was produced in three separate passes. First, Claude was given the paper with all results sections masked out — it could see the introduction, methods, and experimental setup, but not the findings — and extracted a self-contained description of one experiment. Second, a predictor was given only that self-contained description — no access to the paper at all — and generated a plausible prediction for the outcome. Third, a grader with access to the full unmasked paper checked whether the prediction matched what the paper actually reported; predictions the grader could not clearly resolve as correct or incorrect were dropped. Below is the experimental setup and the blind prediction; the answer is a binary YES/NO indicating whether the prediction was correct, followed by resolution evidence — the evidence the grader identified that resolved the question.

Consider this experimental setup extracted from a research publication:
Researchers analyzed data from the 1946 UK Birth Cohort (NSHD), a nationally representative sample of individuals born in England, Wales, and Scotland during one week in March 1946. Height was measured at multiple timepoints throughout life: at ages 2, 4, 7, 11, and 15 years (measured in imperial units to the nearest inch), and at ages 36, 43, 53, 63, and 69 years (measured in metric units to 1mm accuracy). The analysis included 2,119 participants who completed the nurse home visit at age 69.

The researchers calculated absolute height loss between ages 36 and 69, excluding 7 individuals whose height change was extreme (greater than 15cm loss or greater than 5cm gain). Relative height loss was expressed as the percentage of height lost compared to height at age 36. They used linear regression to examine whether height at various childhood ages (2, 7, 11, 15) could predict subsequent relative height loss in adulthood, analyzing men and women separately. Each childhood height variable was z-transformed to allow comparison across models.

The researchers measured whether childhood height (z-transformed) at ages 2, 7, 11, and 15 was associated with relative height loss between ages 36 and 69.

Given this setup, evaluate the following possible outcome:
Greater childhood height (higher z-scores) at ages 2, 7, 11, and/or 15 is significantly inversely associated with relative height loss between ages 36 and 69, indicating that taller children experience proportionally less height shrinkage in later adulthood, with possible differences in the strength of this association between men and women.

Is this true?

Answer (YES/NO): NO